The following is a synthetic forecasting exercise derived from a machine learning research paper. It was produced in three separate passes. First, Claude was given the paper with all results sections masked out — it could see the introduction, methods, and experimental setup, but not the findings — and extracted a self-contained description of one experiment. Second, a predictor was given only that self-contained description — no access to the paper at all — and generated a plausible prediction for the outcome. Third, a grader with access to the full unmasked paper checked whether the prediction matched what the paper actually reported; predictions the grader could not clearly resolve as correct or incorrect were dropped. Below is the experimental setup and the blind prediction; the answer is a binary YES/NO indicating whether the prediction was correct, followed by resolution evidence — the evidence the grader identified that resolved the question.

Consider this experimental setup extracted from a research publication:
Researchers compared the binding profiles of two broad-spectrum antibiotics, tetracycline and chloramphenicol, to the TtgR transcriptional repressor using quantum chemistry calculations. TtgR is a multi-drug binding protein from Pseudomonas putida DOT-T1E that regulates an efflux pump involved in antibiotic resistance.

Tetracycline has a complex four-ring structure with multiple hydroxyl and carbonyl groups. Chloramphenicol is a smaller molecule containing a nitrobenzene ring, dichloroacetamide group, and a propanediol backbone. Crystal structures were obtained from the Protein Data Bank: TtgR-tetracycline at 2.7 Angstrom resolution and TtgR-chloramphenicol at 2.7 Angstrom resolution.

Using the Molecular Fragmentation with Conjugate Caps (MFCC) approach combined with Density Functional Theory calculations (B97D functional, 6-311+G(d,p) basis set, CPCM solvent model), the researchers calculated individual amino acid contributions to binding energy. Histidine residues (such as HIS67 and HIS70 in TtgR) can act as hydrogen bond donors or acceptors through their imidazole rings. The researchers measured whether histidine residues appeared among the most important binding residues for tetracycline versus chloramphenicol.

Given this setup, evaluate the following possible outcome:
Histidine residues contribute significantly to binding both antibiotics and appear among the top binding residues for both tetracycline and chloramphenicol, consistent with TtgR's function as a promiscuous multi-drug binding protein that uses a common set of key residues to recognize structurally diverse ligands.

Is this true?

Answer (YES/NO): YES